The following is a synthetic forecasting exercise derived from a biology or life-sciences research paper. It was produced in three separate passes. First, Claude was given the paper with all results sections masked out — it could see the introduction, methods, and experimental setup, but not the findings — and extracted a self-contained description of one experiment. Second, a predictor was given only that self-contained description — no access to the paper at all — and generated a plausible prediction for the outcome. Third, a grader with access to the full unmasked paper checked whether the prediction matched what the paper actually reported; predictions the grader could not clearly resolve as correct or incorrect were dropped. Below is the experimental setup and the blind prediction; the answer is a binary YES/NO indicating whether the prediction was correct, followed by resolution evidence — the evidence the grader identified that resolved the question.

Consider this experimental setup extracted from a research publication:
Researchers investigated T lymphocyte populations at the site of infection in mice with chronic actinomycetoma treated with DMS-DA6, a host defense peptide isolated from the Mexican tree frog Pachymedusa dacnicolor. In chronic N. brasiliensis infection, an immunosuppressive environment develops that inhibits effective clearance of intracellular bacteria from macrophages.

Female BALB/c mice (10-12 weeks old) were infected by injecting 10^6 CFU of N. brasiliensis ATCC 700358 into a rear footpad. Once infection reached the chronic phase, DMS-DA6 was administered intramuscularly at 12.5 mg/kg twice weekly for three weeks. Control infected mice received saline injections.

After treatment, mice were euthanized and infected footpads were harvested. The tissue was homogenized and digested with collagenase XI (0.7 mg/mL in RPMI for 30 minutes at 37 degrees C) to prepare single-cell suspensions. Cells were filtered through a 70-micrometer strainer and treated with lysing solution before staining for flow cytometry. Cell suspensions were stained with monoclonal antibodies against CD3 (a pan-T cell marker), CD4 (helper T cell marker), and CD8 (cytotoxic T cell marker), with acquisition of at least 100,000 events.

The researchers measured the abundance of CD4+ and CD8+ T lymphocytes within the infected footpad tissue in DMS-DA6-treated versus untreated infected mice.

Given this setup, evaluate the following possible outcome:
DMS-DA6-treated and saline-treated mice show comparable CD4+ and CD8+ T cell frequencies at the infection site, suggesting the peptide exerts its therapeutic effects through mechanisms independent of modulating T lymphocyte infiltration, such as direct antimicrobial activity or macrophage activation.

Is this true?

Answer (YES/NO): NO